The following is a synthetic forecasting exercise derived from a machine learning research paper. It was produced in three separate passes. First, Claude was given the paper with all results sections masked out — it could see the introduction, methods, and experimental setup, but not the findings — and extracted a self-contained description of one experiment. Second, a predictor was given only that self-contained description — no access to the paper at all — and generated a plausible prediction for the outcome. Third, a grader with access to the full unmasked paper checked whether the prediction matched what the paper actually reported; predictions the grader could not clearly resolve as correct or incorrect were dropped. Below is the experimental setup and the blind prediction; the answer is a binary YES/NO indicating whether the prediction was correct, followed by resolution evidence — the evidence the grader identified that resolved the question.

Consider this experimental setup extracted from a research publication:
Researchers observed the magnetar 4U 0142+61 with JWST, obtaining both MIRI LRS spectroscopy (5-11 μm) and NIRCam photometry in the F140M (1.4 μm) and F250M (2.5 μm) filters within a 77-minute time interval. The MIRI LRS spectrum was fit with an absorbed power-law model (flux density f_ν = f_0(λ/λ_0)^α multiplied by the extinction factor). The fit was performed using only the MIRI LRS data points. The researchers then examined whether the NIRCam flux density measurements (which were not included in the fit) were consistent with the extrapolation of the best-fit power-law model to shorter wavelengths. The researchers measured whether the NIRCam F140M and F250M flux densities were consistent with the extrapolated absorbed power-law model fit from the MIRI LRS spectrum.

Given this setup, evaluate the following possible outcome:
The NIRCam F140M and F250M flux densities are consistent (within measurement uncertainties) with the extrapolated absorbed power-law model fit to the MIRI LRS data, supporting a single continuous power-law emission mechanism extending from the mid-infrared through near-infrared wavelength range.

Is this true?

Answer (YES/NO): YES